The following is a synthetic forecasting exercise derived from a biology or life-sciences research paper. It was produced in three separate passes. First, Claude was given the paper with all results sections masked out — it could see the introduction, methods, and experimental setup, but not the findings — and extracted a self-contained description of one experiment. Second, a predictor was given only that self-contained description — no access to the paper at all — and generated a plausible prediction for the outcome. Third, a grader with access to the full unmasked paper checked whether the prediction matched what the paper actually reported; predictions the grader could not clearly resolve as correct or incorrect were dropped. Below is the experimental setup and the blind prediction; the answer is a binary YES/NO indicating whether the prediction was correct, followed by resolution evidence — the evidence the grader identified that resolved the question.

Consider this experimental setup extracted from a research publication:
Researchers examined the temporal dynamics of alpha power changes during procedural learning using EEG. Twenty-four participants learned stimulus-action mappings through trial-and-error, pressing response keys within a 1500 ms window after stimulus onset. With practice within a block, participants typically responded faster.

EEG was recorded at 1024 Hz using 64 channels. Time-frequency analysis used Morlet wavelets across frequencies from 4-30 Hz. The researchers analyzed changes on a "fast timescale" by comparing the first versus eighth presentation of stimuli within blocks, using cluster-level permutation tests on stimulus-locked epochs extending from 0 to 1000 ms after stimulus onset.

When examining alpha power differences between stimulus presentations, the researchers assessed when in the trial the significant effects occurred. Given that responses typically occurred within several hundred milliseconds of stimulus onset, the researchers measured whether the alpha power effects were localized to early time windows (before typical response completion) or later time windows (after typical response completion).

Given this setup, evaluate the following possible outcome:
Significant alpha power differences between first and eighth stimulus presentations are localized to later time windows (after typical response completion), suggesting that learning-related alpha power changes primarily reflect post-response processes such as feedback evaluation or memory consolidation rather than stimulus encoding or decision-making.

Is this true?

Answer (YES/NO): NO